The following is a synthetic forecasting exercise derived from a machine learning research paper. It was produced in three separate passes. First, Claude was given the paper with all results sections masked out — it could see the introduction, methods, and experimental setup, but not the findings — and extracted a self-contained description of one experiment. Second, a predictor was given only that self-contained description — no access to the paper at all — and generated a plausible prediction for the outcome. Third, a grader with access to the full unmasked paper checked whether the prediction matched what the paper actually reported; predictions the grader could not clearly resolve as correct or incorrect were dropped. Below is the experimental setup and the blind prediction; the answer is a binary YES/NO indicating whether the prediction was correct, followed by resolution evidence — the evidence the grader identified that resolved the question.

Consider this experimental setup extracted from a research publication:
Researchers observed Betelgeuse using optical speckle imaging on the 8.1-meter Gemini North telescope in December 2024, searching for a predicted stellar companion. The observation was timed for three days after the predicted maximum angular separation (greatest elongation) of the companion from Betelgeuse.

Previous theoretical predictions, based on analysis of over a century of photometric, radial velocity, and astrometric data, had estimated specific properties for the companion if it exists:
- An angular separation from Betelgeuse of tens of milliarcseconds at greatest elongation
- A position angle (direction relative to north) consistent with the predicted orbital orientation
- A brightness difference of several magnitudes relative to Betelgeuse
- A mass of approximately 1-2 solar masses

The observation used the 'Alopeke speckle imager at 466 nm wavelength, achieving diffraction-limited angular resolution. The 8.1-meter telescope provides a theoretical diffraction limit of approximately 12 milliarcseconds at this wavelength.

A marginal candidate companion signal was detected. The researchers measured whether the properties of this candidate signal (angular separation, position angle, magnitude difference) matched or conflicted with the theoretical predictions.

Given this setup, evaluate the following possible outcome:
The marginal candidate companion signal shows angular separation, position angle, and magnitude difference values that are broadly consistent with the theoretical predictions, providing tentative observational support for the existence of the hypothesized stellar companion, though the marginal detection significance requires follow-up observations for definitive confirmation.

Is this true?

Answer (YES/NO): YES